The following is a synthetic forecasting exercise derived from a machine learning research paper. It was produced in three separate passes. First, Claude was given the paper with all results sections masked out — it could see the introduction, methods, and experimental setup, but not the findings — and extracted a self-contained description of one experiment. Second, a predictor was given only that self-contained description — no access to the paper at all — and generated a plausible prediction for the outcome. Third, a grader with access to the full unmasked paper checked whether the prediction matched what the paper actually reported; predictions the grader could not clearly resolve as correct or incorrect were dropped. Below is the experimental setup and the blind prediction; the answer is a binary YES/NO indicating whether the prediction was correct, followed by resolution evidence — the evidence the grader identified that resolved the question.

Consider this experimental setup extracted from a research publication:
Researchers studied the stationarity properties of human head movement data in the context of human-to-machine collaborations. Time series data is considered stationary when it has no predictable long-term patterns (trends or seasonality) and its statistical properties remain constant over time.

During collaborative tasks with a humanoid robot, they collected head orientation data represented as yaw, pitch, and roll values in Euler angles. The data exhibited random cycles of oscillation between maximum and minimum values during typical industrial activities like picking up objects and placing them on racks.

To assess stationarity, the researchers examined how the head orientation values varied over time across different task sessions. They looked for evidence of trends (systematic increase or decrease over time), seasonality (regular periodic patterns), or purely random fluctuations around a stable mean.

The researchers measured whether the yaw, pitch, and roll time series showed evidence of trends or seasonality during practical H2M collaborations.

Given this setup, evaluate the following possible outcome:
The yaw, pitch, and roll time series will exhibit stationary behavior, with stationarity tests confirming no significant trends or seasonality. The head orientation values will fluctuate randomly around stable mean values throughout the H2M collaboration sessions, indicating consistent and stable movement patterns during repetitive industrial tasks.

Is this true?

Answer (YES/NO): YES